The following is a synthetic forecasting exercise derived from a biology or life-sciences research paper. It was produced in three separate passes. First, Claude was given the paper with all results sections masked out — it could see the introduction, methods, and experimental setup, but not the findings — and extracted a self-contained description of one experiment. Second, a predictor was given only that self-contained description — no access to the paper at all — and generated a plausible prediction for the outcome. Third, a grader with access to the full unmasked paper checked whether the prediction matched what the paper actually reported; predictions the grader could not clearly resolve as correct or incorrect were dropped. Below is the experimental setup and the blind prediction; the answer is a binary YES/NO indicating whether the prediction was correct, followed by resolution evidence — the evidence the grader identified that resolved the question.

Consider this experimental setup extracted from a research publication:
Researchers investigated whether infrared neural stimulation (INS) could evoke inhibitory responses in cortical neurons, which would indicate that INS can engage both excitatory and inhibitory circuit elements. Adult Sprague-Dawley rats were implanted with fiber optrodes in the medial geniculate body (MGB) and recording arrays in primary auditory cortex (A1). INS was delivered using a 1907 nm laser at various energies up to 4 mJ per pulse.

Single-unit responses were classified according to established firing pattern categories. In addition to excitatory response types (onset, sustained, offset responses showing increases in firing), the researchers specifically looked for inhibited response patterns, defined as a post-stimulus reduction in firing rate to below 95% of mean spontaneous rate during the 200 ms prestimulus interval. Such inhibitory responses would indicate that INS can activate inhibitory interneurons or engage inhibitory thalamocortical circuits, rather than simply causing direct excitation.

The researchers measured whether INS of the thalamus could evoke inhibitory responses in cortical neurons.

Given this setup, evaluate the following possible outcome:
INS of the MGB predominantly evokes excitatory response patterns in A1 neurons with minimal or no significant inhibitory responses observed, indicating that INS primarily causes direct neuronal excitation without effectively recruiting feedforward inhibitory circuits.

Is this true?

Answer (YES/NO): NO